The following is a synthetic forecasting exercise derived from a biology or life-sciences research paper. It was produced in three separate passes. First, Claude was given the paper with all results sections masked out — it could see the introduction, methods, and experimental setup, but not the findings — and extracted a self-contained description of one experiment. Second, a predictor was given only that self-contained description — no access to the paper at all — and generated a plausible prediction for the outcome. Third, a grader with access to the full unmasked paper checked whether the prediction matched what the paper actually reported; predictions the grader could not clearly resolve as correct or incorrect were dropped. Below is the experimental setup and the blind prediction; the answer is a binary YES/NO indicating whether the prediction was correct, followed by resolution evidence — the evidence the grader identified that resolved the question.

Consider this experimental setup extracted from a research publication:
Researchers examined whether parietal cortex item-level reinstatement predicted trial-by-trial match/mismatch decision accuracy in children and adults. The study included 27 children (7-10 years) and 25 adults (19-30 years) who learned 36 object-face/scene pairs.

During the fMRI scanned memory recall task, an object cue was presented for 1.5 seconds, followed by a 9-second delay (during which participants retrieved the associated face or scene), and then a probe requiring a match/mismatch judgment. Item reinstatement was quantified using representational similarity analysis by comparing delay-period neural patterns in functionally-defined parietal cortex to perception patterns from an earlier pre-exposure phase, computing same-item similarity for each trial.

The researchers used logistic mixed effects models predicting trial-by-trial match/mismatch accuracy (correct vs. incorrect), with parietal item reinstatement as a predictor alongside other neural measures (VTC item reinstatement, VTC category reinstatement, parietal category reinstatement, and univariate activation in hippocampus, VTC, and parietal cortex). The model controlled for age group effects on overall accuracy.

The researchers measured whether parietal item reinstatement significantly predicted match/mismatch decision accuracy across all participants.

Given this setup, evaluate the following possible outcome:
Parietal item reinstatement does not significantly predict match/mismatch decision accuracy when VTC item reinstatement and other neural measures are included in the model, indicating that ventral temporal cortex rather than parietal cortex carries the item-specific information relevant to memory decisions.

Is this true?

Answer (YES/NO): NO